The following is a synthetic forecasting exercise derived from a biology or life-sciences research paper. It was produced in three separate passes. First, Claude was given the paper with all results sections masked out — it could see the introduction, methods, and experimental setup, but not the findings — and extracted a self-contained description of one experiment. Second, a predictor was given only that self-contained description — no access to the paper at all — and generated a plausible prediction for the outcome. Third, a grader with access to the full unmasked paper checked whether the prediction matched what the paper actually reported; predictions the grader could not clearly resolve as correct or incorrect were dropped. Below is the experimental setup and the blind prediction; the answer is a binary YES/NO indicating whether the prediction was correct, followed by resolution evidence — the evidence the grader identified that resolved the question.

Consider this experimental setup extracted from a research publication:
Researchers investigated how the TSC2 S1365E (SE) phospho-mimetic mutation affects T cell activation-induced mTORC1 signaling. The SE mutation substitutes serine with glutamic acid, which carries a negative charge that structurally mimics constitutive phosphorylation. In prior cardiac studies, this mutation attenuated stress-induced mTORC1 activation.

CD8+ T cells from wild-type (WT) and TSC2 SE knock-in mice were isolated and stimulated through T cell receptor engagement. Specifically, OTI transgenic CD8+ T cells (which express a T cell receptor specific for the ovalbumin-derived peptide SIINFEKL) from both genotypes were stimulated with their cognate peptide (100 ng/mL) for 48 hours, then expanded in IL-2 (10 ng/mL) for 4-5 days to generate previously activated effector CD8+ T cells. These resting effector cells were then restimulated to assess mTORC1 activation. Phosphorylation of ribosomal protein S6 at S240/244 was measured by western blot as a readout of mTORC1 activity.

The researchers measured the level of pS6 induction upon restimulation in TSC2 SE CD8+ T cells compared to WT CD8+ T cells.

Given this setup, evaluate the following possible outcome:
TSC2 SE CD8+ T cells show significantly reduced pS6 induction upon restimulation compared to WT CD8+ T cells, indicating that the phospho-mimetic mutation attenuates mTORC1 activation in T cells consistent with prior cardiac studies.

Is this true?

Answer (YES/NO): YES